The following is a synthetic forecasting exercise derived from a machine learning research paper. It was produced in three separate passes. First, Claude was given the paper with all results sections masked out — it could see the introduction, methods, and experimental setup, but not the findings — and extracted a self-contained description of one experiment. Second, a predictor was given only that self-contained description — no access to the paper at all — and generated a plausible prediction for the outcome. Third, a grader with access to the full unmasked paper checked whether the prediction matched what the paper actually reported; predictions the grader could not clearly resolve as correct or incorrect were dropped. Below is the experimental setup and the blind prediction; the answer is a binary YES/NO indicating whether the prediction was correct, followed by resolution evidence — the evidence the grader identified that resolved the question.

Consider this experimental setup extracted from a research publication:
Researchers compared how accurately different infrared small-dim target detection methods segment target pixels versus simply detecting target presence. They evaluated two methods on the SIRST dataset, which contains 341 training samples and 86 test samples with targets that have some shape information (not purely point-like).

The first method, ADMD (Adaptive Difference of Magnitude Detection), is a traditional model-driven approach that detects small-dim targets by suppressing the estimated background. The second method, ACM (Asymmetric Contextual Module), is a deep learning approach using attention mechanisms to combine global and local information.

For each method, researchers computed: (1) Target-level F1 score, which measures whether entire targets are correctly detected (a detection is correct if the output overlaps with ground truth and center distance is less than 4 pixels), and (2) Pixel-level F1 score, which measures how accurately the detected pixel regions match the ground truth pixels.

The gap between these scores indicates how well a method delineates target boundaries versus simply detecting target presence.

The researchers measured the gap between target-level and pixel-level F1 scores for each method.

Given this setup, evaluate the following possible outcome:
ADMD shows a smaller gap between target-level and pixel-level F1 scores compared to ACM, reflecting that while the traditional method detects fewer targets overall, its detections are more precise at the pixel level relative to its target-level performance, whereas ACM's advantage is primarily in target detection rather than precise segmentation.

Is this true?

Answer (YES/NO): NO